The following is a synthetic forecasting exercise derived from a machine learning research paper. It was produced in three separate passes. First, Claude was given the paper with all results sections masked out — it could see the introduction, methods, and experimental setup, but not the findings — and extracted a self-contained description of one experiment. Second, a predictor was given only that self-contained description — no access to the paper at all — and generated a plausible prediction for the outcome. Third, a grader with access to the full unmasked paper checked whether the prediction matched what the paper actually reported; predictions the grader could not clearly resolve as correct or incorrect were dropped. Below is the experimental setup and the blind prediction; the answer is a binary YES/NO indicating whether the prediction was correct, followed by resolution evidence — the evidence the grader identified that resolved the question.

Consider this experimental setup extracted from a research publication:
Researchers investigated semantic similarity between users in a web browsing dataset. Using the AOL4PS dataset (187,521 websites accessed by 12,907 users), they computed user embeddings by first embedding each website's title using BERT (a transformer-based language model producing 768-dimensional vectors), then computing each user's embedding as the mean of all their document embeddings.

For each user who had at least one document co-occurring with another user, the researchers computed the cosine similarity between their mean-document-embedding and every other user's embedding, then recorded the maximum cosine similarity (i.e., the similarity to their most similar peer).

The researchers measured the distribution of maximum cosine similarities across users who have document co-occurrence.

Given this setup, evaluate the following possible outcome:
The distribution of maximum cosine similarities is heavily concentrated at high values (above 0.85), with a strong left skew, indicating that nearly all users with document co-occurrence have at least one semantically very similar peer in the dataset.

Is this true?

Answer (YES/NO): YES